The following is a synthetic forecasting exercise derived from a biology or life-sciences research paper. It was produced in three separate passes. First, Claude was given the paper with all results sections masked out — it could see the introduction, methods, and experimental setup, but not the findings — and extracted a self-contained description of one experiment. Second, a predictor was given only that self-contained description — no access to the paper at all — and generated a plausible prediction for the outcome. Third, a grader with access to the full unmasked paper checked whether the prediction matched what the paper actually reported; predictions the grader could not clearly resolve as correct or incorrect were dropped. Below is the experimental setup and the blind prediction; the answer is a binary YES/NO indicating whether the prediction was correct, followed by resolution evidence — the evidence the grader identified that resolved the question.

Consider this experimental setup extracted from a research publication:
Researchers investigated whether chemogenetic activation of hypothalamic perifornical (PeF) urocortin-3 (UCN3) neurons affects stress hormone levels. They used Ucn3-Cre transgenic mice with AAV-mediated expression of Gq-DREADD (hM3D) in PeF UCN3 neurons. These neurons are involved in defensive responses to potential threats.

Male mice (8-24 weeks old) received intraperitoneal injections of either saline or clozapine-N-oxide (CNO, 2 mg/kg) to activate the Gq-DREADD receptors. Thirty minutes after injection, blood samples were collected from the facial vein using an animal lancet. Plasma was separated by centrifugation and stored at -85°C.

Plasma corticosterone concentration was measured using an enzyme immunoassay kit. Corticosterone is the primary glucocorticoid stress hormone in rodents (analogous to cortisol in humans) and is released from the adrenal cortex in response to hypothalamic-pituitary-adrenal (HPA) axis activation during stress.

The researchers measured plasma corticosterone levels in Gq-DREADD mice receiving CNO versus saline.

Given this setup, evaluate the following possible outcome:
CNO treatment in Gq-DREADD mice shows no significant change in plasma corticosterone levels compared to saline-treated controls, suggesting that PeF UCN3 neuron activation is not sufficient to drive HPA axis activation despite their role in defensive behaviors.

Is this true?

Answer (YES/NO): YES